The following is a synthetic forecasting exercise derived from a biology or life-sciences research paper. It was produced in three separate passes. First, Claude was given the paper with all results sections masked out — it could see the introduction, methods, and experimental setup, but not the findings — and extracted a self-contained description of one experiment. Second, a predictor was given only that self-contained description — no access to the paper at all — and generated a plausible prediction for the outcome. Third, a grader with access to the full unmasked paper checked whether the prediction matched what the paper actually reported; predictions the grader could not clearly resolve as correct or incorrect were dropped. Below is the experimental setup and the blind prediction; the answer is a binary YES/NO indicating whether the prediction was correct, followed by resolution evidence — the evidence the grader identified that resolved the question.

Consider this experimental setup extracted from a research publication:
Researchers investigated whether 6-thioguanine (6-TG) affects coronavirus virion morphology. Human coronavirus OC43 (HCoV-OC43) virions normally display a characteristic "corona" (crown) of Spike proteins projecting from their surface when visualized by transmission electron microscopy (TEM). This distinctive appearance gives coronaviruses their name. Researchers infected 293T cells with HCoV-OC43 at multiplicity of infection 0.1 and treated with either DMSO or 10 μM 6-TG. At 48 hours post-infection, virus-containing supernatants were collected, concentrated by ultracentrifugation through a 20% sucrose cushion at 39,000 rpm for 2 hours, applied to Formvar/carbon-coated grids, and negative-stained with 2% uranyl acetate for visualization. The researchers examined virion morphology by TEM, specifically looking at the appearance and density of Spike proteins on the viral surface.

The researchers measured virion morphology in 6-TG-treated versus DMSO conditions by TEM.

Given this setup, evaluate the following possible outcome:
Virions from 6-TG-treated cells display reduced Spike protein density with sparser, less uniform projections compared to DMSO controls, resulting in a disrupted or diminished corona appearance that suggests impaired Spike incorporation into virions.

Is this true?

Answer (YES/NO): YES